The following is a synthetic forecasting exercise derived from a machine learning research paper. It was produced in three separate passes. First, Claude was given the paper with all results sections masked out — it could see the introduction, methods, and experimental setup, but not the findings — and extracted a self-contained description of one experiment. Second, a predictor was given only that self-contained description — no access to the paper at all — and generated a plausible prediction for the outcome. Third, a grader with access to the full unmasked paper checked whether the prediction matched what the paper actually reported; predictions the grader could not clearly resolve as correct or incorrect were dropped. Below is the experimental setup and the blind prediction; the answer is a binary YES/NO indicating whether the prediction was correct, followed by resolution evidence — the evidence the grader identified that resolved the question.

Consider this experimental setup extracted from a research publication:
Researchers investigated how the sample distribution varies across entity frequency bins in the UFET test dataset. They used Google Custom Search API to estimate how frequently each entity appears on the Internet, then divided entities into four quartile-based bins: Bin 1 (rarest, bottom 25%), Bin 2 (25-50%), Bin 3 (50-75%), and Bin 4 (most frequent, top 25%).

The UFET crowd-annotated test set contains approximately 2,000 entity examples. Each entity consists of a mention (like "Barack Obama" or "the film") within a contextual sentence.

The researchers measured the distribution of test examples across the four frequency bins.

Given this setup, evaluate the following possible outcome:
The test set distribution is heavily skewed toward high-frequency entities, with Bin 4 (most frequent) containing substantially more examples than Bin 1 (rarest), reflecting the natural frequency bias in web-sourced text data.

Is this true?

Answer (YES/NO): YES